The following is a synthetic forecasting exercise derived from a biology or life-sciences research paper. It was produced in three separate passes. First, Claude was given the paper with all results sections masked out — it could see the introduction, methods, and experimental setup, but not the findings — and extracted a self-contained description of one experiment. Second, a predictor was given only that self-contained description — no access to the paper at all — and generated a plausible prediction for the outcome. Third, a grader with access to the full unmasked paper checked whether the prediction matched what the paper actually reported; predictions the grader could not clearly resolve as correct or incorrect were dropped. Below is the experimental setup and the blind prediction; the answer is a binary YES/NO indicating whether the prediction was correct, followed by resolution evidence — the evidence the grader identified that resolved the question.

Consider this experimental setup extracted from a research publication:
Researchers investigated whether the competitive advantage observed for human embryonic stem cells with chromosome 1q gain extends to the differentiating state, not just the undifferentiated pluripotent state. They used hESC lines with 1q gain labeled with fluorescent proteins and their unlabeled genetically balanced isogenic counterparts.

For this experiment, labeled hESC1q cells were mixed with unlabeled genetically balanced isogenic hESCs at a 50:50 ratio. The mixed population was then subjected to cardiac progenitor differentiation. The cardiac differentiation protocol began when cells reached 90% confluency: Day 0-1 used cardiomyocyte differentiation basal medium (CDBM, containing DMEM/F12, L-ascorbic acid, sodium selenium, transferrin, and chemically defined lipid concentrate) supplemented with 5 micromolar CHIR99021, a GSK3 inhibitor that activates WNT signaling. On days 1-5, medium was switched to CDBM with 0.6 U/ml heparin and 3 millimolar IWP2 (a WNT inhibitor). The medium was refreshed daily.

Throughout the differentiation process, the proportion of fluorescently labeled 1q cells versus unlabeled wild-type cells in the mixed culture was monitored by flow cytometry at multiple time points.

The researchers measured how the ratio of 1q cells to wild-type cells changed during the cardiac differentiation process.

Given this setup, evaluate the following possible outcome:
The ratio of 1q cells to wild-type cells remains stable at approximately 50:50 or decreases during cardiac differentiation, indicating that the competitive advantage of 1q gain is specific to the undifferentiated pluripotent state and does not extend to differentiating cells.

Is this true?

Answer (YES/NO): NO